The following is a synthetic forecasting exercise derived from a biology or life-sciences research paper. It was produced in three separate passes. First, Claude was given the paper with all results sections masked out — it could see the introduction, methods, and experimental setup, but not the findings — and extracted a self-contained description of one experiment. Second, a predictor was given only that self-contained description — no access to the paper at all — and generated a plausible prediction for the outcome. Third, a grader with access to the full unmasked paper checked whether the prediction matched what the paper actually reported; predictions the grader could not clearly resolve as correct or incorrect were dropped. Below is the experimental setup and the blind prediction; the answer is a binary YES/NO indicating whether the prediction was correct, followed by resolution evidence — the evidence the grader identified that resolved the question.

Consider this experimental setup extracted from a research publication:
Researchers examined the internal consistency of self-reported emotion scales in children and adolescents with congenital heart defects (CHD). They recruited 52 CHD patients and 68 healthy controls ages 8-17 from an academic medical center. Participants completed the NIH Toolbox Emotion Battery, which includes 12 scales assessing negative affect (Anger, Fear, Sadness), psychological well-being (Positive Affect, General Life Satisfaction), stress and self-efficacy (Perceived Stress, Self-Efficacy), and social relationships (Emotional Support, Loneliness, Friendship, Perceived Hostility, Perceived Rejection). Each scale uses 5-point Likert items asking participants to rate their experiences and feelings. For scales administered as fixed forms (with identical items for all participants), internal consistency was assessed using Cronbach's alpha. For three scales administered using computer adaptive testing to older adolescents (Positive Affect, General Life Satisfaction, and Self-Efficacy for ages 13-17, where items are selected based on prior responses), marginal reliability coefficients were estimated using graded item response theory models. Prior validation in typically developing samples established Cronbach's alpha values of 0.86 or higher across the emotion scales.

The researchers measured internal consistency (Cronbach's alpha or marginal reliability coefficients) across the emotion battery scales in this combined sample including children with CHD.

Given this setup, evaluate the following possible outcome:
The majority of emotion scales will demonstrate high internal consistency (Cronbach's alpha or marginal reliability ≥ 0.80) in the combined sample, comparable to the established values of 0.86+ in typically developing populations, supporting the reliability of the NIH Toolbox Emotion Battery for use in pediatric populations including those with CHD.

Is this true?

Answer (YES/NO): NO